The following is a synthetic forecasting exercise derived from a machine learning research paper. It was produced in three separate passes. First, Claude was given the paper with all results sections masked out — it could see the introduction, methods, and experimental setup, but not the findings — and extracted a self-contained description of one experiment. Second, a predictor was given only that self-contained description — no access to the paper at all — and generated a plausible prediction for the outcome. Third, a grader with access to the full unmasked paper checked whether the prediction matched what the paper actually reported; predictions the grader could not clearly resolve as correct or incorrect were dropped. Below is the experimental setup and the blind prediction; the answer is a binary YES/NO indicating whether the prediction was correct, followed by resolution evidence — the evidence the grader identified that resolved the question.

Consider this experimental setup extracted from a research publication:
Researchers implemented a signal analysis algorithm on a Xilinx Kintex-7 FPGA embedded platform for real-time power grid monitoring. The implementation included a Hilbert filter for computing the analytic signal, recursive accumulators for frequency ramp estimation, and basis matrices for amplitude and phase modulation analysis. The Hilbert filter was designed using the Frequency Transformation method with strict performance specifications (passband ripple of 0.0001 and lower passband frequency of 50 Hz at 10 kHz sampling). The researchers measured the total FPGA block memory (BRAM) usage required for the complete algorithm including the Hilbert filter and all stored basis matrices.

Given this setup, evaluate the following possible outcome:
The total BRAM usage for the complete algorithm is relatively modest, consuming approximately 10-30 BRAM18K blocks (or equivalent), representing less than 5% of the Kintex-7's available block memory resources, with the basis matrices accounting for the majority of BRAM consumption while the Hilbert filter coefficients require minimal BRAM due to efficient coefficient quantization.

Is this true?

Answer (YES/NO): NO